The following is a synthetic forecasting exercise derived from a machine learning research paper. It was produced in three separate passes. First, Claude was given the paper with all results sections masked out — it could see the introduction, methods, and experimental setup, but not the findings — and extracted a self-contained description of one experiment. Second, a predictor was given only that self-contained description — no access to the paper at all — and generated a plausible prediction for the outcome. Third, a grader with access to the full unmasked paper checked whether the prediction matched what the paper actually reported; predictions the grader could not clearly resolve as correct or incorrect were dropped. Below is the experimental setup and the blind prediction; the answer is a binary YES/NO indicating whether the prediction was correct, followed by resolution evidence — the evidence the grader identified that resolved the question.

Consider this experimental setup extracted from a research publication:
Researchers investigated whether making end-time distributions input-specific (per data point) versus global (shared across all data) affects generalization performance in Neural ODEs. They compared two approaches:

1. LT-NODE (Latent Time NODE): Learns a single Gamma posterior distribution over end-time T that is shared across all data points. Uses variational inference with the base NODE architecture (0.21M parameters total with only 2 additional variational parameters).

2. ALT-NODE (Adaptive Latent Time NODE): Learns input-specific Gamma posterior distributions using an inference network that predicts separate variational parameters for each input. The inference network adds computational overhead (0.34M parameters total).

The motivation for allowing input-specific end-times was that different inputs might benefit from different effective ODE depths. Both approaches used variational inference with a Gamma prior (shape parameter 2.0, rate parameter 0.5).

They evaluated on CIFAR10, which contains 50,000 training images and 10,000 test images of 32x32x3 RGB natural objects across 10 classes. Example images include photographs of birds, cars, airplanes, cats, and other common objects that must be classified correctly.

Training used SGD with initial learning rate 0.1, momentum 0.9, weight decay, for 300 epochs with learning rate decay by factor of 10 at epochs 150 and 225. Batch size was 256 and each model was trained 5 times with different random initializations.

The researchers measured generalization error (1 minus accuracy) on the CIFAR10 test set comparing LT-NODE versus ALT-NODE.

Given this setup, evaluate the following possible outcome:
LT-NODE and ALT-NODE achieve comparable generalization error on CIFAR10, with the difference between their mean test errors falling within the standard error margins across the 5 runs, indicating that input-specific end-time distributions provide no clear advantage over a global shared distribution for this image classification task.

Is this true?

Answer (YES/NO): NO